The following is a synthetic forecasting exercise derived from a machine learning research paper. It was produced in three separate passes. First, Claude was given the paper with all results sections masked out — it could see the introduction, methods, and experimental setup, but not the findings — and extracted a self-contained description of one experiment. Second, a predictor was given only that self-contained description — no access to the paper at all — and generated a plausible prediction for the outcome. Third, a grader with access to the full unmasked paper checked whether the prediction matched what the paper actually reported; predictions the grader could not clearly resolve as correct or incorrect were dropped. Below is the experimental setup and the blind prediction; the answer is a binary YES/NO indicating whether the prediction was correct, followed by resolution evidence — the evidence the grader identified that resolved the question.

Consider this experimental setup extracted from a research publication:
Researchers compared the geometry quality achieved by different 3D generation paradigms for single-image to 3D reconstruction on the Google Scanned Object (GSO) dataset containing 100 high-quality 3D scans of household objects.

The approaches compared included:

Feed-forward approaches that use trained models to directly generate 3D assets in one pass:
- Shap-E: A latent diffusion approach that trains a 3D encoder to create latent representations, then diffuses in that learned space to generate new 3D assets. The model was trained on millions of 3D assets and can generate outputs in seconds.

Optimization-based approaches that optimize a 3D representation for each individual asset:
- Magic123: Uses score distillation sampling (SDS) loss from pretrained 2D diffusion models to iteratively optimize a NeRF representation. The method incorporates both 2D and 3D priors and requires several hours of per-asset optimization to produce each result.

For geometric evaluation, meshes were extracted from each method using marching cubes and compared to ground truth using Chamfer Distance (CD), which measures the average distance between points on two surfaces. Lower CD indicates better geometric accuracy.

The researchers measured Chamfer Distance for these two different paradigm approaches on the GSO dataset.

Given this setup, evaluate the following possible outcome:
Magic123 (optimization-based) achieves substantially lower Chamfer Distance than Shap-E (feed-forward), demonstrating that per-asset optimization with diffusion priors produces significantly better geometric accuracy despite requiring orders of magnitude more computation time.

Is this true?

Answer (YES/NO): NO